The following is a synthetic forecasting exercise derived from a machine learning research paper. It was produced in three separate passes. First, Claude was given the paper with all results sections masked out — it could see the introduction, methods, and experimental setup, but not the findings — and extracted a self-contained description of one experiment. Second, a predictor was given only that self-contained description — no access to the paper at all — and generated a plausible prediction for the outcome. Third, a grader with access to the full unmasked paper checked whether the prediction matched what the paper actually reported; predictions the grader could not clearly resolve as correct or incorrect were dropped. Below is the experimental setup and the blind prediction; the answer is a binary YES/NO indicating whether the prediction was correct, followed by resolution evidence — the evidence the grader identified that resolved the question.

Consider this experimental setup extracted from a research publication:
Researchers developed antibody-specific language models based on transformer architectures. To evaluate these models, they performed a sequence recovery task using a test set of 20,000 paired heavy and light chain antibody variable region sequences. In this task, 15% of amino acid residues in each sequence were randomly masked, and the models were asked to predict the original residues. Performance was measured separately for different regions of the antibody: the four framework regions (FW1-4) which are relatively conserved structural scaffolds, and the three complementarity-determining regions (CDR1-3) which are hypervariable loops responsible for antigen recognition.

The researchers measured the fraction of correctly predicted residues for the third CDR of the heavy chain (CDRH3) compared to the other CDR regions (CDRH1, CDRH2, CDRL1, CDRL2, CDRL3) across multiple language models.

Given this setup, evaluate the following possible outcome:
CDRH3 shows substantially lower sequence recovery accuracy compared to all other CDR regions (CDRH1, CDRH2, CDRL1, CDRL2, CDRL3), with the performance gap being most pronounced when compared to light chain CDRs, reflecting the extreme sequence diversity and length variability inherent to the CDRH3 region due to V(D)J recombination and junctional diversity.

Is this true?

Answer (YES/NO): NO